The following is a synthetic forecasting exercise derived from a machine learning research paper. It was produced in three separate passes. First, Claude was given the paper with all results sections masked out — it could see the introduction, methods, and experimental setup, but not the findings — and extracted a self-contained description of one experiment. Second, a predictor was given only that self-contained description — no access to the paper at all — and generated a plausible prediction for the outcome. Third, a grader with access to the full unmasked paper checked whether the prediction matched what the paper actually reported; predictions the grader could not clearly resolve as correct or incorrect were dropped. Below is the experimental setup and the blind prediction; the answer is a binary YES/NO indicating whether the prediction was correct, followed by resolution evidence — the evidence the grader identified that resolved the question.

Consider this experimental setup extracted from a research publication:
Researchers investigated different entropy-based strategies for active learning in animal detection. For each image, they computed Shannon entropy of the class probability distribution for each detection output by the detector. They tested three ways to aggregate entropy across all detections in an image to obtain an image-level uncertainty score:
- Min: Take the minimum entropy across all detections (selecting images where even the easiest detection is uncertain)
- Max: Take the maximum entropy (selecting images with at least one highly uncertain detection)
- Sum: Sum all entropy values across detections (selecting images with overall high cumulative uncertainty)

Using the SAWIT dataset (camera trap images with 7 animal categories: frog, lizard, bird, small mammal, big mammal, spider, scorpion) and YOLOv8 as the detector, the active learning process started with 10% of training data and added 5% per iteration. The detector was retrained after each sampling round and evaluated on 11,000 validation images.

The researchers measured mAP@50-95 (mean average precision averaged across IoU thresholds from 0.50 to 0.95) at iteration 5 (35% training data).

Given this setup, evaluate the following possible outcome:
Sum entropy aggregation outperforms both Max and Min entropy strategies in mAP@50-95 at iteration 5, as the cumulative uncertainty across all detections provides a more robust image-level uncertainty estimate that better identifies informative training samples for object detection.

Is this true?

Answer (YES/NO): NO